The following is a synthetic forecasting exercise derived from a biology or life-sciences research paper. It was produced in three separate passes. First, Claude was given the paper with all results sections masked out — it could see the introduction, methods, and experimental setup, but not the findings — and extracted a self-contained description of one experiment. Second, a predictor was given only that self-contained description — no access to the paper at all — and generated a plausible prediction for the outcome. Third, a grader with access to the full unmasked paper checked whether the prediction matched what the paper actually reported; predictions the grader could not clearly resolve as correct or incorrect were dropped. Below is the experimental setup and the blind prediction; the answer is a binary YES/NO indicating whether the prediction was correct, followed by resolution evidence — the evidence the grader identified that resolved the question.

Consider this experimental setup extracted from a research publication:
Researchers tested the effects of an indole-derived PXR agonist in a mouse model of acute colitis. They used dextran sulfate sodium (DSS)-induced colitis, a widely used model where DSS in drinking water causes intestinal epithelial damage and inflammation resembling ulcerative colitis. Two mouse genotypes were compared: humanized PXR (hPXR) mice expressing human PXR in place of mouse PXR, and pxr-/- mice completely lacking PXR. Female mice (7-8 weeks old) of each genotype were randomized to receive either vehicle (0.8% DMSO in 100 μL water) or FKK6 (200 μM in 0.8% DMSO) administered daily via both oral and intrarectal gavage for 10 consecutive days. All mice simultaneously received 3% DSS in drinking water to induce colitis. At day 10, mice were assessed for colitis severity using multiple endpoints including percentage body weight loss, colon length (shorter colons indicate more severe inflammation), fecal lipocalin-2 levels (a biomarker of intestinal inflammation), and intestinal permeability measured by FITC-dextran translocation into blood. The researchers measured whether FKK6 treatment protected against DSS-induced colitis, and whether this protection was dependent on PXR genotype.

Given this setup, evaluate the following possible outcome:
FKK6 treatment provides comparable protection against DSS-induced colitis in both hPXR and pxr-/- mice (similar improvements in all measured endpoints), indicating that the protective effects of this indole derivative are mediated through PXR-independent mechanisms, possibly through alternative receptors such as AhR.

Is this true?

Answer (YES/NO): NO